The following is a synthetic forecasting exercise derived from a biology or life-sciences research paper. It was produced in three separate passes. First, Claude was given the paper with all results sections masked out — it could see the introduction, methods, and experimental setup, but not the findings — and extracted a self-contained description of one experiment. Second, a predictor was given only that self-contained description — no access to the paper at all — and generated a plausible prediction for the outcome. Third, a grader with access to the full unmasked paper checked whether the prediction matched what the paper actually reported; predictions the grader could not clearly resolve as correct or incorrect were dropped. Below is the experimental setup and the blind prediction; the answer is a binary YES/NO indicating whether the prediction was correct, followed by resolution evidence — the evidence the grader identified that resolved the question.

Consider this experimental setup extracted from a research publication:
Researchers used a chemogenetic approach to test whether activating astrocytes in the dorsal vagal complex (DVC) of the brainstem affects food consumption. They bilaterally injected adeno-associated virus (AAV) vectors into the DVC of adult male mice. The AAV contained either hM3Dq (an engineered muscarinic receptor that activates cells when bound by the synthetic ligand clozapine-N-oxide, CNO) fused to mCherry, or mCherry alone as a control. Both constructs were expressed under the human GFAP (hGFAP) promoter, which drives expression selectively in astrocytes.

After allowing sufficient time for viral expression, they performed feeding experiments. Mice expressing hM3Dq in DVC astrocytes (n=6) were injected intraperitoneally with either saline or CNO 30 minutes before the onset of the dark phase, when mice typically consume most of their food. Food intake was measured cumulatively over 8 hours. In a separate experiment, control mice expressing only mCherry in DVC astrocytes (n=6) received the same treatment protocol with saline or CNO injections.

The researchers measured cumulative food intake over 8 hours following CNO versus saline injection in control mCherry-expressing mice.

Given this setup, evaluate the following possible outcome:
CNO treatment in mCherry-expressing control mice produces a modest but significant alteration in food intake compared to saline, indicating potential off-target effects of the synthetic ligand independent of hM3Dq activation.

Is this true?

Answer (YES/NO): NO